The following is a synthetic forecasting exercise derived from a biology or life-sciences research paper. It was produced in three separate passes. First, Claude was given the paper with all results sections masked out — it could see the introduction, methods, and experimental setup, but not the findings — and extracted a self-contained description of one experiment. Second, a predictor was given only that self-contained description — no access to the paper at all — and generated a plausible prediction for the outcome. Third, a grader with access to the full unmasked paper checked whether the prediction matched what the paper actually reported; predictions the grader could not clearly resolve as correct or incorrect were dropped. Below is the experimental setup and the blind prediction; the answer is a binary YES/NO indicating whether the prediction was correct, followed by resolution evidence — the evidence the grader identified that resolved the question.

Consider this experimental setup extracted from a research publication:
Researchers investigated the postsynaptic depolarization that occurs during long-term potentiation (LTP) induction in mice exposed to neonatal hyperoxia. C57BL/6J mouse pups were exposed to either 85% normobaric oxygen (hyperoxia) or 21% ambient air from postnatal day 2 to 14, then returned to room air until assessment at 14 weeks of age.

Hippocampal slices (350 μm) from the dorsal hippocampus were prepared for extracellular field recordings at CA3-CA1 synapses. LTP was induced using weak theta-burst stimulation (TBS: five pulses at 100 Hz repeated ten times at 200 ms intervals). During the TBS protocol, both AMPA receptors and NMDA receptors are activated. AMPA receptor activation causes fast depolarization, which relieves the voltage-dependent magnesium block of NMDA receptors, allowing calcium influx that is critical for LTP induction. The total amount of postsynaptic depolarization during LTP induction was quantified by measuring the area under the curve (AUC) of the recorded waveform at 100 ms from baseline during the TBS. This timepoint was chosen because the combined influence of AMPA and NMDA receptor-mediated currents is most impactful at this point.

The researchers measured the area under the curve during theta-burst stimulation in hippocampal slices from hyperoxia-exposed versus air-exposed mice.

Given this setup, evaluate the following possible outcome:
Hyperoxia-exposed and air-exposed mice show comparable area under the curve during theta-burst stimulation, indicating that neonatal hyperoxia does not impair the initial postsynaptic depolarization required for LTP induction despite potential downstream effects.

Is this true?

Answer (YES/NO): NO